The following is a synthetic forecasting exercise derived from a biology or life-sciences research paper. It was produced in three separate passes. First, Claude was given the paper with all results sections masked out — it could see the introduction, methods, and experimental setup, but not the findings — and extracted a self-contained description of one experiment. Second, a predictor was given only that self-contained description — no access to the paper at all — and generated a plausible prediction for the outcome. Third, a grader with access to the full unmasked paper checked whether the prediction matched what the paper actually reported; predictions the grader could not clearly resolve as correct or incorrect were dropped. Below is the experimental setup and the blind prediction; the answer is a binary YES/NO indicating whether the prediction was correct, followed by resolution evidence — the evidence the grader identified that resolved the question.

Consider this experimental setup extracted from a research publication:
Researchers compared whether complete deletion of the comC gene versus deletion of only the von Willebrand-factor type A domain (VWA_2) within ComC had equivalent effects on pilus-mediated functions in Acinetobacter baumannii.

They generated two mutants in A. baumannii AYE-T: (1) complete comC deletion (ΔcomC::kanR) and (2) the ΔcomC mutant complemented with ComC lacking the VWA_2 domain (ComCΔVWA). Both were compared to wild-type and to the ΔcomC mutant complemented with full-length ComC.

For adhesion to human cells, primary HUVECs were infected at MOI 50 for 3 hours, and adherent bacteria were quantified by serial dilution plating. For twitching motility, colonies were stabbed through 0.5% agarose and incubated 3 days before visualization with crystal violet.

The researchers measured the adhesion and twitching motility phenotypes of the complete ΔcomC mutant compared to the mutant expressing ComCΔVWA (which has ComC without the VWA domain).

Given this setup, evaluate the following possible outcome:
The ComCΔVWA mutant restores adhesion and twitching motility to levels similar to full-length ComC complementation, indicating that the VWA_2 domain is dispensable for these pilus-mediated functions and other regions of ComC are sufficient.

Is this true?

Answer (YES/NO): NO